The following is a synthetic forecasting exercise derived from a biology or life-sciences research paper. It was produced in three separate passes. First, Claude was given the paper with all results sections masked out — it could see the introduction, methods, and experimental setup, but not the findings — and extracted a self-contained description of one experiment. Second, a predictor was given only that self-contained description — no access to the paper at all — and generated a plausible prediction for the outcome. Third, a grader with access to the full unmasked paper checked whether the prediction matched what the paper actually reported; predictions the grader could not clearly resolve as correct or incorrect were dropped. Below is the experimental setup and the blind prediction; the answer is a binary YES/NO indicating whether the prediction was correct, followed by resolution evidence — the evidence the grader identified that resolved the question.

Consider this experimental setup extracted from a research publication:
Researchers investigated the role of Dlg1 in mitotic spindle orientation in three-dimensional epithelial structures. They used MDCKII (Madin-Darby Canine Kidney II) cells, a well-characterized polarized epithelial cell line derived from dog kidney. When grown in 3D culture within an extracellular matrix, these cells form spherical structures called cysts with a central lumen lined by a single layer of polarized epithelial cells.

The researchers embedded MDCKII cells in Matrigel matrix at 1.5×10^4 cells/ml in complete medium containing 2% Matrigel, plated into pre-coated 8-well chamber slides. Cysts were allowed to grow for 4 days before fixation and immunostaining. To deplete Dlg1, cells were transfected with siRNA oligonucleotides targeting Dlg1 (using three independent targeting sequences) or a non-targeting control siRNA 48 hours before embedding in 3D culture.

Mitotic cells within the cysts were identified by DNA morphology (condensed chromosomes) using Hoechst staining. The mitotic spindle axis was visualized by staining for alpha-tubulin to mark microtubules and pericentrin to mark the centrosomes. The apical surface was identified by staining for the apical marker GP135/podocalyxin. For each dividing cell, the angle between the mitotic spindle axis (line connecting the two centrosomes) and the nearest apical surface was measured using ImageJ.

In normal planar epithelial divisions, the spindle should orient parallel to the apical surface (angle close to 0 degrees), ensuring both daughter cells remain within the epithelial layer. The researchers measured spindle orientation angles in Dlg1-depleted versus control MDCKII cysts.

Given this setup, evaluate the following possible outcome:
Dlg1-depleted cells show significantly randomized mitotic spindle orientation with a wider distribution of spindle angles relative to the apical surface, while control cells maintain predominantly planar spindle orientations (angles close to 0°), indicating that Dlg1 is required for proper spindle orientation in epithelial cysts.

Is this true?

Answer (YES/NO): YES